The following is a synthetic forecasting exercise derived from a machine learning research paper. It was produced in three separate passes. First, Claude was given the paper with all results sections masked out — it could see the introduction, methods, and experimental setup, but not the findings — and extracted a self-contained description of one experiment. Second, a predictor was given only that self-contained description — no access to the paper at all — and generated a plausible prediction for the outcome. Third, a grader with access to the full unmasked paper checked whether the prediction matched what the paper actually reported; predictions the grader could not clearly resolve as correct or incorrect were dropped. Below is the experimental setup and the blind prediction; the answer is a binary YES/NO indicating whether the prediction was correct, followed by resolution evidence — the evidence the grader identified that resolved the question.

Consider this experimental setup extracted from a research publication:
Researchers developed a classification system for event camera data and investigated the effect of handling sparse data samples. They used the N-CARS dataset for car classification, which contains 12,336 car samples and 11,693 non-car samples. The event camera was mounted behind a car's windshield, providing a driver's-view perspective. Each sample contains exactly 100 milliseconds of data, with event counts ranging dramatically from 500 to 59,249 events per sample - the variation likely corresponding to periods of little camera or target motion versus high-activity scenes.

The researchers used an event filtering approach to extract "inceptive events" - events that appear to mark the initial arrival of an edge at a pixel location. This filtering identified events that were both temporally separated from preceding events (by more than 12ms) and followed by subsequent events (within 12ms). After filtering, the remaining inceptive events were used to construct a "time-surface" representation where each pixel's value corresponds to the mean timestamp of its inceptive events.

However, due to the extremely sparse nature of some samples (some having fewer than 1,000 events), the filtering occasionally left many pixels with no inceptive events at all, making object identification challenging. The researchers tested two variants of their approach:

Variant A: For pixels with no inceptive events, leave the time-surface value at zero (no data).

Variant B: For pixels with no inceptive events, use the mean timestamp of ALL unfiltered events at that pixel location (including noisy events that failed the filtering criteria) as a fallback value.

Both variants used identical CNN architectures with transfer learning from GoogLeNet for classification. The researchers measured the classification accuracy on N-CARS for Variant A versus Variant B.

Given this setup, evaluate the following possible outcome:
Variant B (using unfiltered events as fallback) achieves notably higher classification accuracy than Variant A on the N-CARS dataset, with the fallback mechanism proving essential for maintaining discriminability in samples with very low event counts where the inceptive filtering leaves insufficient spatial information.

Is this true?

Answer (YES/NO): YES